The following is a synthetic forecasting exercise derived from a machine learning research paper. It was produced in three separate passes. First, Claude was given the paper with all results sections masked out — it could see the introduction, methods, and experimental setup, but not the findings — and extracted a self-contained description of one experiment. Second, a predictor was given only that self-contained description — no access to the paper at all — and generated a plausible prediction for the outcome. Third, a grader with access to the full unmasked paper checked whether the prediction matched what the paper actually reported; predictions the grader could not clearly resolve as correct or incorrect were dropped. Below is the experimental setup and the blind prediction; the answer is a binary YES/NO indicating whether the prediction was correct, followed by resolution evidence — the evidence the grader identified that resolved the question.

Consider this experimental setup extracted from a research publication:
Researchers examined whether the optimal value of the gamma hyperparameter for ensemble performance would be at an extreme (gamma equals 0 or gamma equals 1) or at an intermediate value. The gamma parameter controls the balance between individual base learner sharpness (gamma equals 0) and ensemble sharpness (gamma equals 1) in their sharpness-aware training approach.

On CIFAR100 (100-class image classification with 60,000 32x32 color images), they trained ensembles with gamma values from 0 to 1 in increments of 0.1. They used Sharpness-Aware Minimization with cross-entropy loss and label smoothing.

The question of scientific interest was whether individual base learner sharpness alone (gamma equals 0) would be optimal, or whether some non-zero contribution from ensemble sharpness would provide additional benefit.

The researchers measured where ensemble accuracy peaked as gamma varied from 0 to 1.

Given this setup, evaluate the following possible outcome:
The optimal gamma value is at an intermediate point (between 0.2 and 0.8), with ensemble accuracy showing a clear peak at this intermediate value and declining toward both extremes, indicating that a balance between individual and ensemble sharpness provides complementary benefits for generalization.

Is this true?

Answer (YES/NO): NO